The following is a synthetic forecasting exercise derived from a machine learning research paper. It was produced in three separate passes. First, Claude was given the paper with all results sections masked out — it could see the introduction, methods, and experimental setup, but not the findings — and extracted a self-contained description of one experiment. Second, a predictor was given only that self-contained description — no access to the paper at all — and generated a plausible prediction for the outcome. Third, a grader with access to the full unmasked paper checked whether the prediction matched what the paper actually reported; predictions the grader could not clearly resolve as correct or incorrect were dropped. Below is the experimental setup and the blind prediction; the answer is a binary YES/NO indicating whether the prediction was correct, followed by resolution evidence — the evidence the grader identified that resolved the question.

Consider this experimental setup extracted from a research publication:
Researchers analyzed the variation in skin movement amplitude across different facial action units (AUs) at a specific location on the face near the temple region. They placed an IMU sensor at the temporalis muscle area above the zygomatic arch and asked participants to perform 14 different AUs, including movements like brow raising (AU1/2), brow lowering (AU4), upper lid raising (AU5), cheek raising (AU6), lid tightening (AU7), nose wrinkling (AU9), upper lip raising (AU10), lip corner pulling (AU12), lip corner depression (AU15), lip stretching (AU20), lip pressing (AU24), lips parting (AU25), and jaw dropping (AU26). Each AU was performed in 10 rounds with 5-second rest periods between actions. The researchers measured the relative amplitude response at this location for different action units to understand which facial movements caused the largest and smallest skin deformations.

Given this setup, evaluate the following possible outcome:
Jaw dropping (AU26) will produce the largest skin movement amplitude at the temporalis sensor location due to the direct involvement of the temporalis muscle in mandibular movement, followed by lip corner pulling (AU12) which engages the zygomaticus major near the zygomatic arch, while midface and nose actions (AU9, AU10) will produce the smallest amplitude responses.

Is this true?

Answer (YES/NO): NO